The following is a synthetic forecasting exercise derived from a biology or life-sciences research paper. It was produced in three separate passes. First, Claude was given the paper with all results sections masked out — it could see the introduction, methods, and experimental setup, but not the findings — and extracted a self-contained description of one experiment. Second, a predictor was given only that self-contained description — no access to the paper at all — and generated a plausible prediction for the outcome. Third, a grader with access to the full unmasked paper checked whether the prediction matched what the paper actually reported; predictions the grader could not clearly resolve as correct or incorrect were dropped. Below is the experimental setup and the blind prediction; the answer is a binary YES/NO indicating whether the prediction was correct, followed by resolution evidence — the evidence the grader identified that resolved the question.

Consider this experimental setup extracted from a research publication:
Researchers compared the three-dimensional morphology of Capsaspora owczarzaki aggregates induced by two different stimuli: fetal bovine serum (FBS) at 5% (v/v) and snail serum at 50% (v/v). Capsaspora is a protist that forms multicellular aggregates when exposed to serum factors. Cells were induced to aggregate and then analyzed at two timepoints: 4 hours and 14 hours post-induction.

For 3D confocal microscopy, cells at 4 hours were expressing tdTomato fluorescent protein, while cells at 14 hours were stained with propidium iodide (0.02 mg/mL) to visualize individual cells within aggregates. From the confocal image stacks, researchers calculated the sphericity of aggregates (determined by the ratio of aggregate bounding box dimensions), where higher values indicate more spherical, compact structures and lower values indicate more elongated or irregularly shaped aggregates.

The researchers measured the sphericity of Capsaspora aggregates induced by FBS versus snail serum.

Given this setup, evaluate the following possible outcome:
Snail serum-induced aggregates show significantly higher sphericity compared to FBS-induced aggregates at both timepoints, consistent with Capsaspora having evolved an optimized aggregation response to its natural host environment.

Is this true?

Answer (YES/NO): NO